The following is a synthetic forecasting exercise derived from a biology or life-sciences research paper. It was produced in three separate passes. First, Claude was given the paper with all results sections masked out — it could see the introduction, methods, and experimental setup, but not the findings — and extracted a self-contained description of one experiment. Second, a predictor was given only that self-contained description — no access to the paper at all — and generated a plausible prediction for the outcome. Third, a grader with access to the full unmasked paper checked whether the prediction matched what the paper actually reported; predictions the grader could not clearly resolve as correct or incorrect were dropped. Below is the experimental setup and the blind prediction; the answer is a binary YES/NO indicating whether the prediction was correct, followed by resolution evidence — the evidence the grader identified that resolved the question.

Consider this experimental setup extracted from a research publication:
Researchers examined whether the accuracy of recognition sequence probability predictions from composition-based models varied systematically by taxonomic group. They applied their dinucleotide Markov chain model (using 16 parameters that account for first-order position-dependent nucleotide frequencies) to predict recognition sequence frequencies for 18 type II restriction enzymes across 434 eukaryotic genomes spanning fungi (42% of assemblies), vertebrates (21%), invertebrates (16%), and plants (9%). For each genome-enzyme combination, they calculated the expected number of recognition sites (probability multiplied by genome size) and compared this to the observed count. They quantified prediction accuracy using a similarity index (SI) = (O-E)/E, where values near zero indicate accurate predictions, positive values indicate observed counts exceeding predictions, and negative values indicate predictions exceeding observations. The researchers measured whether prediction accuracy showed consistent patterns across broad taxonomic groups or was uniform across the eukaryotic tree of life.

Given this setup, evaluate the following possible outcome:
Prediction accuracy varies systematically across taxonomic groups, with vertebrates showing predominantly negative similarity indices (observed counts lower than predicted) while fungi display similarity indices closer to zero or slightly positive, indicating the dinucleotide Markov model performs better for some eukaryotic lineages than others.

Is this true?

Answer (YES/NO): NO